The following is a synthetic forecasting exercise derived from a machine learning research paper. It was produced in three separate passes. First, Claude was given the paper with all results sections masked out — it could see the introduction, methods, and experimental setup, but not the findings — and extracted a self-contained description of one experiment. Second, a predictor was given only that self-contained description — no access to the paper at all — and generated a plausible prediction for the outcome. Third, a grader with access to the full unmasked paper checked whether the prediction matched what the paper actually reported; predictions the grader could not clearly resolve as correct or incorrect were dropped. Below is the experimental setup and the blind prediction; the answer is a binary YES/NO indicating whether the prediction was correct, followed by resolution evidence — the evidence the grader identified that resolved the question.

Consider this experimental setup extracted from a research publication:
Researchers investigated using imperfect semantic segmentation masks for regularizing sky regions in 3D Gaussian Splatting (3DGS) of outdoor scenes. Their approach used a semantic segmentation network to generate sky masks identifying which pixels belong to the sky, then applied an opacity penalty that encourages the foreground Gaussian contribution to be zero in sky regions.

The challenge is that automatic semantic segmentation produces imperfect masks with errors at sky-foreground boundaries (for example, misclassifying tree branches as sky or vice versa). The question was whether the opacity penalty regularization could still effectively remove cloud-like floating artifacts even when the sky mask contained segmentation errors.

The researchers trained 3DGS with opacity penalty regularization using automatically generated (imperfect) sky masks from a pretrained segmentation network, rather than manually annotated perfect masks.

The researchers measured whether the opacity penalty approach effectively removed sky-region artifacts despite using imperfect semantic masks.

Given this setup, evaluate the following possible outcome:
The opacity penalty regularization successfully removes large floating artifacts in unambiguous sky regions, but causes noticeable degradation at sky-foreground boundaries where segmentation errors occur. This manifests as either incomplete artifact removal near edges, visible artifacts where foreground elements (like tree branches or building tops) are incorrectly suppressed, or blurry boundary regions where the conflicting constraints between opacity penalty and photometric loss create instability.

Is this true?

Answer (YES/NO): NO